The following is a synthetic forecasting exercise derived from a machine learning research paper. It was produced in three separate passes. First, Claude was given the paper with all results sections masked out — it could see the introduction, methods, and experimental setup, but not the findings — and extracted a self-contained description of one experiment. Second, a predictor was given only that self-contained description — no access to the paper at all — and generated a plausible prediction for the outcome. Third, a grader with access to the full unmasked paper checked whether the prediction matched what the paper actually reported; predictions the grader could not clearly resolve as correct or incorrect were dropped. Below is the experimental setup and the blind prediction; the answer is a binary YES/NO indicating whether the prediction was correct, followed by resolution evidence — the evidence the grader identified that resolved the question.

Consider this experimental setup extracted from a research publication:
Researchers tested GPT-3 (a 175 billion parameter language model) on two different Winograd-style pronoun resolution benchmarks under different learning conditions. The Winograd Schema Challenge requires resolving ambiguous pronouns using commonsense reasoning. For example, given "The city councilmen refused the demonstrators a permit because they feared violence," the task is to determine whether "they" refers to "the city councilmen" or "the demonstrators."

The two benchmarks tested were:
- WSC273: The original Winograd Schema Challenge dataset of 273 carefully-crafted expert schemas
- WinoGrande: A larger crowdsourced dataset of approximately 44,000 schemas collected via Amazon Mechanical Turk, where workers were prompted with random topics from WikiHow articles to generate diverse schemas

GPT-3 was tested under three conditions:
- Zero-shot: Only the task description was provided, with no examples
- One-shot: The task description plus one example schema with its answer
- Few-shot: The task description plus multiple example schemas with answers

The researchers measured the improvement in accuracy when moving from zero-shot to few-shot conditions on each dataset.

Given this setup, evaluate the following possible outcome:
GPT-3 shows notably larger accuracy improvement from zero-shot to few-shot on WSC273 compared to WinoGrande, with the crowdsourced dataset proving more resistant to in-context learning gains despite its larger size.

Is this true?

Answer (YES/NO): NO